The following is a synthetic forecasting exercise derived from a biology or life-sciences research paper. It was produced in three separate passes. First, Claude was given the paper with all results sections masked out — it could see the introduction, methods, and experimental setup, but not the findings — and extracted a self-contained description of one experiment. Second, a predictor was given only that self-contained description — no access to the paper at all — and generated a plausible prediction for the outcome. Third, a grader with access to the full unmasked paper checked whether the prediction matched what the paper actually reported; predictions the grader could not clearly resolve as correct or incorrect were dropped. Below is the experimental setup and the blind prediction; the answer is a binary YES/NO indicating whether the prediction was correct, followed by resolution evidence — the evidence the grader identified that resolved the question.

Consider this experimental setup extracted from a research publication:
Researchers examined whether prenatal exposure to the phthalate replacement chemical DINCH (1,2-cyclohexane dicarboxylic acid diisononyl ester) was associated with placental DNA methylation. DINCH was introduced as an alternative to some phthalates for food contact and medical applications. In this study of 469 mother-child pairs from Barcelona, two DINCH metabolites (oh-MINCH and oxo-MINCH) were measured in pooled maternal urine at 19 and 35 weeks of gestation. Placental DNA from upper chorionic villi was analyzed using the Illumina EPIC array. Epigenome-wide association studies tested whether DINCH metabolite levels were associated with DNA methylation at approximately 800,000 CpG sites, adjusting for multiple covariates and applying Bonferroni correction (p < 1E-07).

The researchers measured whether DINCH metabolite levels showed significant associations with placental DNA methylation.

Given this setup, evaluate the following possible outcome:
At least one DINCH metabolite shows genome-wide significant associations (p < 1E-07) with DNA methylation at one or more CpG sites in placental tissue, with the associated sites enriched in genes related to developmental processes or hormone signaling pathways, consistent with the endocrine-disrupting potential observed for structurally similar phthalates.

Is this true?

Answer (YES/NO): YES